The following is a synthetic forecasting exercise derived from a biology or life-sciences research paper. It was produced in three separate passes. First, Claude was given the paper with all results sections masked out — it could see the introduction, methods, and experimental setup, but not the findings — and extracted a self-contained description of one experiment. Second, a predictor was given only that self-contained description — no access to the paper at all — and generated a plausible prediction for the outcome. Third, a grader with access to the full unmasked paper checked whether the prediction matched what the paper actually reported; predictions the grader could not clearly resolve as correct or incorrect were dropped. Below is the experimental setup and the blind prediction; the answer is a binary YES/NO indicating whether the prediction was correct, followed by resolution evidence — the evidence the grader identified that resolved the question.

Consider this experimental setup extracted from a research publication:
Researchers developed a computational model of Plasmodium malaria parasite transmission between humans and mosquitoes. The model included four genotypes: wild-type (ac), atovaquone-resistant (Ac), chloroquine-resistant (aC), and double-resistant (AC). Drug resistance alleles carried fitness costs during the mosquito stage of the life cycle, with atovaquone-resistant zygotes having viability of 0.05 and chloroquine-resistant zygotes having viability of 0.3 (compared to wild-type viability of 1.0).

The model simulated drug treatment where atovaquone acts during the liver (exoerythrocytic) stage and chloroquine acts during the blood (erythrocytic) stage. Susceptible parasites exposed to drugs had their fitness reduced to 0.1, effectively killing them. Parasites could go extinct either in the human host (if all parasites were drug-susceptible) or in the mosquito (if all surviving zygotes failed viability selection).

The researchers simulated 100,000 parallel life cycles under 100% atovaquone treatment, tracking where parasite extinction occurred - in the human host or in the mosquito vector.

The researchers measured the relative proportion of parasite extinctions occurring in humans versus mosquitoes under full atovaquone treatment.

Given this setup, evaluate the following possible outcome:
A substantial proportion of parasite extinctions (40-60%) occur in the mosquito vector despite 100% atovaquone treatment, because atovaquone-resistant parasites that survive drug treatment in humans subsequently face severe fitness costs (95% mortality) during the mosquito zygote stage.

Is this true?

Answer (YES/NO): NO